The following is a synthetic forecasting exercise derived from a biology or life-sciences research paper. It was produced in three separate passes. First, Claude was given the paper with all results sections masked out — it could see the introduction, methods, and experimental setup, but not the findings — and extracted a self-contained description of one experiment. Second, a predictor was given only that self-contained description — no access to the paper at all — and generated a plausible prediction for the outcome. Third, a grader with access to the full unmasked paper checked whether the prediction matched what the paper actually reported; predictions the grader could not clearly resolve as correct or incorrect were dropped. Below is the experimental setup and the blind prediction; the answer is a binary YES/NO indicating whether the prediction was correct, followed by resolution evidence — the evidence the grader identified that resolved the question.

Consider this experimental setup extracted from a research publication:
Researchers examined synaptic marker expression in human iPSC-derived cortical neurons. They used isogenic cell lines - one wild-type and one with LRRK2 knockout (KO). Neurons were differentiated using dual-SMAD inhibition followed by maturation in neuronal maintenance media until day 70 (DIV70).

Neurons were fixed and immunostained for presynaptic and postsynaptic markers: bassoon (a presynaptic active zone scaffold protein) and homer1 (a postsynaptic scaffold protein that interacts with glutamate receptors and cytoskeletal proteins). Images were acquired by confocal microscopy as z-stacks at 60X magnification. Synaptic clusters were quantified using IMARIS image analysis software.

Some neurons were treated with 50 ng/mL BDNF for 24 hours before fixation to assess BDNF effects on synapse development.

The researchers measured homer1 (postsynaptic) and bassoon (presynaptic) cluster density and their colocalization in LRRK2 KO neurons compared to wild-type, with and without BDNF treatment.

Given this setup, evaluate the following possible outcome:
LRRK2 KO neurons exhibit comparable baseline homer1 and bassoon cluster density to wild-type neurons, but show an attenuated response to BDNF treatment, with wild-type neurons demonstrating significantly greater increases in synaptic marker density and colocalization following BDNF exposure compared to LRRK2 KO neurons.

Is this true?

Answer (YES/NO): NO